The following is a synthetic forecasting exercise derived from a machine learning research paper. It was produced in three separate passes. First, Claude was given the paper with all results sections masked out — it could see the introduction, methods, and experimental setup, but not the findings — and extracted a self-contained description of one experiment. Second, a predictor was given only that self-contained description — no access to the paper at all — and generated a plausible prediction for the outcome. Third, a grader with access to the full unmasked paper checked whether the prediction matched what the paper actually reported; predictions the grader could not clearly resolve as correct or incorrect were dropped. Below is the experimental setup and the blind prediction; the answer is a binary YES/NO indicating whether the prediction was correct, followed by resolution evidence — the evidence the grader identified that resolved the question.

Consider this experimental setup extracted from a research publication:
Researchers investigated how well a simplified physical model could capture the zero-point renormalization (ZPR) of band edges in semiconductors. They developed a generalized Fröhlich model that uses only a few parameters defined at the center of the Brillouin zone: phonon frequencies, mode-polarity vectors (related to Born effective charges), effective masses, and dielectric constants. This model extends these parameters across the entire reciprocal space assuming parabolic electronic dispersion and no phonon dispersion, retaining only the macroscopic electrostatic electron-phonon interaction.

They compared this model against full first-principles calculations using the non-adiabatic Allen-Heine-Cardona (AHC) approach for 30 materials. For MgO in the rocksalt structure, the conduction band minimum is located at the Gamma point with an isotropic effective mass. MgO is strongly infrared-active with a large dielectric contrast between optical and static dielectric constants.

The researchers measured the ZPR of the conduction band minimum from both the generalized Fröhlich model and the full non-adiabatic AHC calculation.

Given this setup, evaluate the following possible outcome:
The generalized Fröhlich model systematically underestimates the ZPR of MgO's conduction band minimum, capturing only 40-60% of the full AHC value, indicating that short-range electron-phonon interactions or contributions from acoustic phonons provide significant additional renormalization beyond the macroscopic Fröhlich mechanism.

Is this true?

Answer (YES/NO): NO